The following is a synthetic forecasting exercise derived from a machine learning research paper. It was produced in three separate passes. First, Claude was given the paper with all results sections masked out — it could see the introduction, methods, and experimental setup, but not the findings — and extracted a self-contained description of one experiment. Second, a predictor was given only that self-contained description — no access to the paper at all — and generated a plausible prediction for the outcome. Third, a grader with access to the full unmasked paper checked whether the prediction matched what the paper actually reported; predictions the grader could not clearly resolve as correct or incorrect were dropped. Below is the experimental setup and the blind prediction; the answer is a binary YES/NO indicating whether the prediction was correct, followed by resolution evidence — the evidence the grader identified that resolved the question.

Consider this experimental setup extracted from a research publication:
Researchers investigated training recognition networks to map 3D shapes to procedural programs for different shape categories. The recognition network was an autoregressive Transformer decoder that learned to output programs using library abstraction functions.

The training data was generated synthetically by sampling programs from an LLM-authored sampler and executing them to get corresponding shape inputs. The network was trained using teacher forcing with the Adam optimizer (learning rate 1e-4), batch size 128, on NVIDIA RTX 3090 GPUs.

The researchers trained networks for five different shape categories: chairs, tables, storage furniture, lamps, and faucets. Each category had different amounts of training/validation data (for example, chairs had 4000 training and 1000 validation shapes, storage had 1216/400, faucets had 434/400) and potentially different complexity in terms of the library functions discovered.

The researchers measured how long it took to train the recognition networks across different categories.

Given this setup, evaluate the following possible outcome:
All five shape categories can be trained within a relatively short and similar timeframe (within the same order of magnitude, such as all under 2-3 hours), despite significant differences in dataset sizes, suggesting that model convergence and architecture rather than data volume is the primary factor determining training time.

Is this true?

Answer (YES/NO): NO